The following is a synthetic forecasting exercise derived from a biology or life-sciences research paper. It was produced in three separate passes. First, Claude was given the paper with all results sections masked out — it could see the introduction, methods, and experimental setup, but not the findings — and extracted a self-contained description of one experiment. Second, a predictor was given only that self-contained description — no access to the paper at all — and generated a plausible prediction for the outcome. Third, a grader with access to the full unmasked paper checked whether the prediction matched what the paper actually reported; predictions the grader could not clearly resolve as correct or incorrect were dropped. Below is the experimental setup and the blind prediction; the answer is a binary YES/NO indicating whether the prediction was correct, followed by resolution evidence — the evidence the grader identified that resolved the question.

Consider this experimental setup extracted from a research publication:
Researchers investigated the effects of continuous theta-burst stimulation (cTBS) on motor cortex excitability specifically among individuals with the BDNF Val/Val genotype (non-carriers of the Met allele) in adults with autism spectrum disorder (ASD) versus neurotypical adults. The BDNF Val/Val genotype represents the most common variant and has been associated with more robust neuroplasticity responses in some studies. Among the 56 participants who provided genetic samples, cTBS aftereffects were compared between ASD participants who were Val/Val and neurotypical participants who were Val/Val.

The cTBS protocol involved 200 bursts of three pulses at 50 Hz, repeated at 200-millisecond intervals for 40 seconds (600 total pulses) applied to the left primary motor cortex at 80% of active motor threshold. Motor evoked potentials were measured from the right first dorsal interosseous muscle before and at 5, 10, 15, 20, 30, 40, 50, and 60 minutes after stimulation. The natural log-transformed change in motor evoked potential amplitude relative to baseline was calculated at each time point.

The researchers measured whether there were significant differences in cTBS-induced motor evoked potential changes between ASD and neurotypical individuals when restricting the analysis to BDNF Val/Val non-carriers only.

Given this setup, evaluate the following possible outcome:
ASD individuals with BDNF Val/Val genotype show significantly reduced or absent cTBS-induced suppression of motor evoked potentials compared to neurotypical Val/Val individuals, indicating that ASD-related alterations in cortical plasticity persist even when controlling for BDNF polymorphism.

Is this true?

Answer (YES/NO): NO